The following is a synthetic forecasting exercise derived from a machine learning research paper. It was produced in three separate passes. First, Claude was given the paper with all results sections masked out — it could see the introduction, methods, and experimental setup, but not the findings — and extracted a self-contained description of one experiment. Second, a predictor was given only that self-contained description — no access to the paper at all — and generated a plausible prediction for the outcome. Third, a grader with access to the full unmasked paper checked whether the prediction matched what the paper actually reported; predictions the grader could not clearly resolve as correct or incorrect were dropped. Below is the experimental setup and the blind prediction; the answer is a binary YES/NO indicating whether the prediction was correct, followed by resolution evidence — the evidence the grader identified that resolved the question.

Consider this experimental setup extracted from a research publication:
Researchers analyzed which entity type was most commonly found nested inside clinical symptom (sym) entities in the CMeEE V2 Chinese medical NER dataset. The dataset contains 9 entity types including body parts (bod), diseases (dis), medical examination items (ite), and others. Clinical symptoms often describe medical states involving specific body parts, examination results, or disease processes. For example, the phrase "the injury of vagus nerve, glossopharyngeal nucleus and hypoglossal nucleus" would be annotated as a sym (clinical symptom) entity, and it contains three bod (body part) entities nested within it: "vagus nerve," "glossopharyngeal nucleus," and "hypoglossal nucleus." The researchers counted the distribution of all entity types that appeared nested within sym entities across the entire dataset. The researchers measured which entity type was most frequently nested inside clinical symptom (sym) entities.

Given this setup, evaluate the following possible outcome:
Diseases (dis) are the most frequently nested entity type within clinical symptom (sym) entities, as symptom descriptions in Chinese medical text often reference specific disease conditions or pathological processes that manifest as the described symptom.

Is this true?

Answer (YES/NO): NO